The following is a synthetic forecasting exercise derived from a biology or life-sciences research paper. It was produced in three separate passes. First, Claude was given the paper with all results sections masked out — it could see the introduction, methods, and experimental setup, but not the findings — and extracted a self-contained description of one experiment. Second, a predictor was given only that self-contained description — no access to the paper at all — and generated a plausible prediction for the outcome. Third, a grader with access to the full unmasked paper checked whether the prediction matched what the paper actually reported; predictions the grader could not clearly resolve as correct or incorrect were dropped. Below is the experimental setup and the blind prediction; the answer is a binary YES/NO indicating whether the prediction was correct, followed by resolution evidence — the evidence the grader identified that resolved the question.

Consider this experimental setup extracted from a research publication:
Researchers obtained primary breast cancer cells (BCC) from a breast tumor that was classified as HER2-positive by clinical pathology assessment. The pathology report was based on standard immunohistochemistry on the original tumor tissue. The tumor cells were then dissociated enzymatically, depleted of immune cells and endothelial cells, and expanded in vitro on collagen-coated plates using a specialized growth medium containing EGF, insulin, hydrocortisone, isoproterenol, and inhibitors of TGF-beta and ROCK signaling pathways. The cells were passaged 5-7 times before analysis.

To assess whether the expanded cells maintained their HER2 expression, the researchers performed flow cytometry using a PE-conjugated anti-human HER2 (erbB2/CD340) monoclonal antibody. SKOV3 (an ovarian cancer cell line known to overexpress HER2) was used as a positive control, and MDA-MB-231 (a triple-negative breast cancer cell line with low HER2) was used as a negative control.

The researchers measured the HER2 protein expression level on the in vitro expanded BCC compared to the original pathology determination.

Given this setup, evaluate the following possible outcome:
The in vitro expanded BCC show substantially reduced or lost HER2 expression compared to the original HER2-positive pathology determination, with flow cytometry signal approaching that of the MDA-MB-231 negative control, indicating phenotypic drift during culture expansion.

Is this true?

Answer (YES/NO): YES